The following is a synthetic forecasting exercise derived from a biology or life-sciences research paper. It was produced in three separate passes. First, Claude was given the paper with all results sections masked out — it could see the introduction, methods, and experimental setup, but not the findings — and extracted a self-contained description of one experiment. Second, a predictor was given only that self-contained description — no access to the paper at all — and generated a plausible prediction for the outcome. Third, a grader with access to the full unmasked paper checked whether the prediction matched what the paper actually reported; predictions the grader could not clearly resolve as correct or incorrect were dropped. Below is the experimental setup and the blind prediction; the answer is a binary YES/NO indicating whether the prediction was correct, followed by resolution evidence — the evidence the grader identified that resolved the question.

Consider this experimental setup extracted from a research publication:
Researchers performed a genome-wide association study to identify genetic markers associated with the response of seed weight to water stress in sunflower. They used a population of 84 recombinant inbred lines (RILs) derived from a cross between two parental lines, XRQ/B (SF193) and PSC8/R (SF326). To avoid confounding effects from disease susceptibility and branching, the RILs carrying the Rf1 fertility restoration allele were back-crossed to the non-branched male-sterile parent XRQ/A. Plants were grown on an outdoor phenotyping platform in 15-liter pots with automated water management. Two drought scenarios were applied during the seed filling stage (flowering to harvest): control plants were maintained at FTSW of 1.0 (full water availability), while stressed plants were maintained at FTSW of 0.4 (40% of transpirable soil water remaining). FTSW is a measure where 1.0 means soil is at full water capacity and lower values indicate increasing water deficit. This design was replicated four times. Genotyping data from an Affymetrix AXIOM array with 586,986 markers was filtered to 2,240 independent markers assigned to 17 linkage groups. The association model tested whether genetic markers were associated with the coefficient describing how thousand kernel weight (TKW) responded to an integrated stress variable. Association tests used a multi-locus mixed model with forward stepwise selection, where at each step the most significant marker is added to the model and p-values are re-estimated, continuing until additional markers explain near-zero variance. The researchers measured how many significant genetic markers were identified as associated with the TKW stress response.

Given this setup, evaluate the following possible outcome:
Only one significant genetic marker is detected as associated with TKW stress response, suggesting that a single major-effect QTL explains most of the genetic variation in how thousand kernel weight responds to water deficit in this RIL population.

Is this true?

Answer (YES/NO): NO